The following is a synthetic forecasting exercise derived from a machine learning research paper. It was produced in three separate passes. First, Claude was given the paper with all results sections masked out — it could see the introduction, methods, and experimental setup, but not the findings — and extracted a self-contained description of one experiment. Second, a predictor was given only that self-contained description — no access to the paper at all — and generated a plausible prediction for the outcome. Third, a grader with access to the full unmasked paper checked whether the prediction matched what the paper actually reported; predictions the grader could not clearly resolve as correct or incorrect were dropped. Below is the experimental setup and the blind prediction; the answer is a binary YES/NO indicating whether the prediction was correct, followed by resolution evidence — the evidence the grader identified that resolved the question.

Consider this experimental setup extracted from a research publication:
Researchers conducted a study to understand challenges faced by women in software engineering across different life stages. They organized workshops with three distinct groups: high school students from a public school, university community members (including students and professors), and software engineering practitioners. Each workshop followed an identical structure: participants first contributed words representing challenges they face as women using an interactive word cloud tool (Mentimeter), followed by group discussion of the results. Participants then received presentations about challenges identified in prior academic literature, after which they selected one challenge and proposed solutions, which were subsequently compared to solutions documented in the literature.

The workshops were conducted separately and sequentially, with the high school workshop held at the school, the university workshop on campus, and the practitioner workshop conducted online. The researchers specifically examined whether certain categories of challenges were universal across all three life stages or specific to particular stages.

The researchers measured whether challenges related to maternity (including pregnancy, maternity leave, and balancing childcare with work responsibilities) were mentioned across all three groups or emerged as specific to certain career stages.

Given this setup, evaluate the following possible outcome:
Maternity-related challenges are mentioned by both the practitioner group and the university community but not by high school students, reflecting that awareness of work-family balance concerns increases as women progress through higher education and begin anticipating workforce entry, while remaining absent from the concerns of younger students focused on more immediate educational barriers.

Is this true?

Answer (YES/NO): NO